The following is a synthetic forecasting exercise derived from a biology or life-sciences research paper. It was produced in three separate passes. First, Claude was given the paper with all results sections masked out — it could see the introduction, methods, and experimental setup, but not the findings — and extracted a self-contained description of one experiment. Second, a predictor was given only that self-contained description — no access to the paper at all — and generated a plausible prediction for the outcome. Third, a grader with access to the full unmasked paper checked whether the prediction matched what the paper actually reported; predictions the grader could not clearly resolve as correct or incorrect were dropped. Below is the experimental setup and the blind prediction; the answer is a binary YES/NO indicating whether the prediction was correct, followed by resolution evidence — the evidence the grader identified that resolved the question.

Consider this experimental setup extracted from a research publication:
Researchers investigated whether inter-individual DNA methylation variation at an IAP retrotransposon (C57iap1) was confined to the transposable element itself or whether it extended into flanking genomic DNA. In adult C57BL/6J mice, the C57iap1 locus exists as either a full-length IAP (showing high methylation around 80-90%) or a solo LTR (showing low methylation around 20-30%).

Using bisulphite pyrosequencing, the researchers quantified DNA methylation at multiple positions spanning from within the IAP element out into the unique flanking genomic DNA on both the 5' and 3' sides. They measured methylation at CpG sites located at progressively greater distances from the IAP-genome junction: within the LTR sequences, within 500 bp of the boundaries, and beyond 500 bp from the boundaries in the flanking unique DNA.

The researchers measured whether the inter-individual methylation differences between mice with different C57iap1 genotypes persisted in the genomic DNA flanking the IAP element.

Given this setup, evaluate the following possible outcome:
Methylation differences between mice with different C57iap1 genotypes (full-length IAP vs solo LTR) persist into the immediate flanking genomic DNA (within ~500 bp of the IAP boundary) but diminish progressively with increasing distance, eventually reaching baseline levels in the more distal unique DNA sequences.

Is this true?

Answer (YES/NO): YES